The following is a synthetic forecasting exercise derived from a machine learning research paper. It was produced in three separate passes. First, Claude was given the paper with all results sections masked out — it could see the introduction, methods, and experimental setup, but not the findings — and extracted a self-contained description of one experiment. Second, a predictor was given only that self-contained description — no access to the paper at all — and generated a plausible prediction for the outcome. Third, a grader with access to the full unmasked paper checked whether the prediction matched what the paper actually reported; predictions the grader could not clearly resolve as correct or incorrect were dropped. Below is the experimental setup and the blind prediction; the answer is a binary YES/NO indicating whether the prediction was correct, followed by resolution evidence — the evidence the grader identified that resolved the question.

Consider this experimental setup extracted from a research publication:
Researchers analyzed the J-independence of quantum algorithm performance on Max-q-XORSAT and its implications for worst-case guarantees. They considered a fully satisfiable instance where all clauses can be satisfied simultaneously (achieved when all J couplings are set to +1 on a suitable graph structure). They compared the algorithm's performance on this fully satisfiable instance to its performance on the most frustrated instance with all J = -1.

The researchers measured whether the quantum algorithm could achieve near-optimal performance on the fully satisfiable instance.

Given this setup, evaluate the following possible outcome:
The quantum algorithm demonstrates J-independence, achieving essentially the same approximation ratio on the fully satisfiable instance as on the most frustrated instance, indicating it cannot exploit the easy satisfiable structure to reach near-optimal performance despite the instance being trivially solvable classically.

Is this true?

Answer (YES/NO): YES